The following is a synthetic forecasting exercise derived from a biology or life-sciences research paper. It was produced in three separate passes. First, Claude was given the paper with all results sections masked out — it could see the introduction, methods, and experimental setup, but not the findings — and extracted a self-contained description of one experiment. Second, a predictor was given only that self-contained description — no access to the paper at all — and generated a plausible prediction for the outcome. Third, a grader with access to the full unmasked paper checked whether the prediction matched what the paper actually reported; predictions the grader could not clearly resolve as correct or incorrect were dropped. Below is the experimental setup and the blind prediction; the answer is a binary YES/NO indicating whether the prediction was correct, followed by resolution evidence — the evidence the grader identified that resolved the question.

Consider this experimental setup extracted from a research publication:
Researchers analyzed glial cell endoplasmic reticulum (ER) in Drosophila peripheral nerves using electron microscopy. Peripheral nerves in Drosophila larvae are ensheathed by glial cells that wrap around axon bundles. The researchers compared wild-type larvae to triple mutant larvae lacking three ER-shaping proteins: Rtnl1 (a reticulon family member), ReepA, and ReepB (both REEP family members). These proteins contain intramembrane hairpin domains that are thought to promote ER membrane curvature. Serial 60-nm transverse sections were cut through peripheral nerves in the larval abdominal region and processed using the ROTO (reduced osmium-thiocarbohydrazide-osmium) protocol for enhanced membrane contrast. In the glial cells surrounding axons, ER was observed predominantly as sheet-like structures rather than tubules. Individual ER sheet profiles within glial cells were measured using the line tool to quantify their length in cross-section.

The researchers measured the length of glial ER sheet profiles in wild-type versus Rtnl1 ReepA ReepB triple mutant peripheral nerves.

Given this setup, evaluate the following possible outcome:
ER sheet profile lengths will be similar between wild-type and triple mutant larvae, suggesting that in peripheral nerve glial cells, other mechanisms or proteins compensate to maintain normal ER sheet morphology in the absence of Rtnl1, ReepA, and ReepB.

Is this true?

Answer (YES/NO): NO